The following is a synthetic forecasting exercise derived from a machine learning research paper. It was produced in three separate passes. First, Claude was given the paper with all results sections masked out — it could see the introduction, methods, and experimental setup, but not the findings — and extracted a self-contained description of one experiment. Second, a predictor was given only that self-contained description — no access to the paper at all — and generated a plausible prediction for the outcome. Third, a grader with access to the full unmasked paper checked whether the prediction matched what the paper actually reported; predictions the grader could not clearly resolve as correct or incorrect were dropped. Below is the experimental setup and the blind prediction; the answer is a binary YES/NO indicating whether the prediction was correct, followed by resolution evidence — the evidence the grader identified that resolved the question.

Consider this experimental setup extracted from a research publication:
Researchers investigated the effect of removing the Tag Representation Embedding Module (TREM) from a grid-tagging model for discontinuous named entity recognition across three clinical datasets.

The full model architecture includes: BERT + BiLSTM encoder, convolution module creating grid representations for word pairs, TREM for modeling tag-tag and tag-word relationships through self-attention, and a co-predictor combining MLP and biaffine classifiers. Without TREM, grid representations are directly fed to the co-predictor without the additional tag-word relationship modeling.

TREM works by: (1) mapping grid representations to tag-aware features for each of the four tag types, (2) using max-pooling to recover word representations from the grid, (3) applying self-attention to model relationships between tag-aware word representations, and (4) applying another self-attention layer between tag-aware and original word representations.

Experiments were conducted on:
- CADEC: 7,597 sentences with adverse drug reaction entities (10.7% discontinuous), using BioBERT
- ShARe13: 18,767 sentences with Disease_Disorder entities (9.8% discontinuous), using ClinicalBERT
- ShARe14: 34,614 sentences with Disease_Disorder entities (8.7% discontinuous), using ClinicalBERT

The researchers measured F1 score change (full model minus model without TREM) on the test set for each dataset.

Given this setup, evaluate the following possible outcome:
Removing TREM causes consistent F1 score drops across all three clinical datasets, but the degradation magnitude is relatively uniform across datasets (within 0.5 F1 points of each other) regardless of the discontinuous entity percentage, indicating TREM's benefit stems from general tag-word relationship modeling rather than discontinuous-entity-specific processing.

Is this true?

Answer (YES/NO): NO